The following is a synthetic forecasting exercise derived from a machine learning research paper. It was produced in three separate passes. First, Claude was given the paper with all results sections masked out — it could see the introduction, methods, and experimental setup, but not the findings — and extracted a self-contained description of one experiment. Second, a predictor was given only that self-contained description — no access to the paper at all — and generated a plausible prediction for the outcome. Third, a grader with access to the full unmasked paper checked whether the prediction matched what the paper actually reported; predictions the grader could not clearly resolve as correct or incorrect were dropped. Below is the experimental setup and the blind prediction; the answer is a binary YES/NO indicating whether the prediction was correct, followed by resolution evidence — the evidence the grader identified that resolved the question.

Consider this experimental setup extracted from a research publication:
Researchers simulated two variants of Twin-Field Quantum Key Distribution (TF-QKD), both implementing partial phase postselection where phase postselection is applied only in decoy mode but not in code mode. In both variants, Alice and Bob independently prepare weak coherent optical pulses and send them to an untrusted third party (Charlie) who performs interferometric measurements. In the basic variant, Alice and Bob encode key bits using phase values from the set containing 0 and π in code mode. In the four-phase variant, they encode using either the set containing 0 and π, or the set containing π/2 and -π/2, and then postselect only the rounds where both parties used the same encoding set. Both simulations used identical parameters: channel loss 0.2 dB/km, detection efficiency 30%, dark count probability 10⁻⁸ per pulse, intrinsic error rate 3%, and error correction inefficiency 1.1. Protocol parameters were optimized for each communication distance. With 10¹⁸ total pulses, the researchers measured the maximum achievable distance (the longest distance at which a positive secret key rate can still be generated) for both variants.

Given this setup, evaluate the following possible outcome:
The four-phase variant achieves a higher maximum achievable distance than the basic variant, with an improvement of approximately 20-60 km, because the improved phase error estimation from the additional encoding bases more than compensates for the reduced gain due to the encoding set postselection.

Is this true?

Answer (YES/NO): YES